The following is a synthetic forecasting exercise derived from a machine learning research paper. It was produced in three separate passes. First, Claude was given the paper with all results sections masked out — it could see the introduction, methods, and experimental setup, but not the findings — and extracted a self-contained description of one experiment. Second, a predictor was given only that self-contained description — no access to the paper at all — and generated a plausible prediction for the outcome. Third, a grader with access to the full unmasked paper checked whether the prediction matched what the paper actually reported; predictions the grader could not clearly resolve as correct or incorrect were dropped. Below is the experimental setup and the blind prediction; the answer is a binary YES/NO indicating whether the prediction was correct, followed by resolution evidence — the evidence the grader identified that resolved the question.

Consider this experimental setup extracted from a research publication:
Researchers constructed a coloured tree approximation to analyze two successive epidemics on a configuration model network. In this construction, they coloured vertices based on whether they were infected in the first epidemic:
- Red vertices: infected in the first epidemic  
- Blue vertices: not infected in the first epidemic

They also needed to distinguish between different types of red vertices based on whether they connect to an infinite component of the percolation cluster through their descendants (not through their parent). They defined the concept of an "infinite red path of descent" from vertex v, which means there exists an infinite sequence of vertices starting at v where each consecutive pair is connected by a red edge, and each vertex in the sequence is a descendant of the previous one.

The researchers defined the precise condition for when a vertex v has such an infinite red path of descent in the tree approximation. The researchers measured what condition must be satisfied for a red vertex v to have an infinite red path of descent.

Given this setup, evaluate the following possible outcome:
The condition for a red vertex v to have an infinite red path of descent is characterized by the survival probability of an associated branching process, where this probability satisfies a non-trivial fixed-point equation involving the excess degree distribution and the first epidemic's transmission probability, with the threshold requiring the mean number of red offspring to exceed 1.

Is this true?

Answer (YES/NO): NO